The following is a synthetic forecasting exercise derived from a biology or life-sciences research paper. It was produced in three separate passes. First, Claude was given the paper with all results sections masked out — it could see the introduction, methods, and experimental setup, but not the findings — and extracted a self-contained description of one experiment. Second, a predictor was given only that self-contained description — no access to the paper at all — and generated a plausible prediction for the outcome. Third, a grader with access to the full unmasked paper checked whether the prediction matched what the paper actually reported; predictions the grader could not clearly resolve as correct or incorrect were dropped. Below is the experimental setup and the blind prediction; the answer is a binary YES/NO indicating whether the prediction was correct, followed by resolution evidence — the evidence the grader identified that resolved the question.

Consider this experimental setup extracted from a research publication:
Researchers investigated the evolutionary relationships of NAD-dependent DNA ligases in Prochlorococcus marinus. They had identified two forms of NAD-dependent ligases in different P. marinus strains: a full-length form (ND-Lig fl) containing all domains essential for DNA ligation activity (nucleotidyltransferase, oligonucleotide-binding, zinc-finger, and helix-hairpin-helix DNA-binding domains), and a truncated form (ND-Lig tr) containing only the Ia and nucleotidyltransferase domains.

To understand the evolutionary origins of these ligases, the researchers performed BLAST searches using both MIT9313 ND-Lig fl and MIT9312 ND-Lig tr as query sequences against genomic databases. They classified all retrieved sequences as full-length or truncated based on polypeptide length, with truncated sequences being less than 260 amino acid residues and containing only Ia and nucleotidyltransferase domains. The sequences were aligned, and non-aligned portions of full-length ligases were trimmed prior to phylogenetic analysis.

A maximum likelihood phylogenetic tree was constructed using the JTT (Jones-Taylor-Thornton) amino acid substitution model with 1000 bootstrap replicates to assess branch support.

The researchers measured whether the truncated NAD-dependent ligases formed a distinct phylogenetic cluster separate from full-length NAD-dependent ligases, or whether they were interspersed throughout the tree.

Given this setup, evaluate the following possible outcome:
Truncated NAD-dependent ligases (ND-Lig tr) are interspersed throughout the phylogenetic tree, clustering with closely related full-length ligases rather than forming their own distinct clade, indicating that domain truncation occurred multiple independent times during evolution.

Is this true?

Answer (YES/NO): NO